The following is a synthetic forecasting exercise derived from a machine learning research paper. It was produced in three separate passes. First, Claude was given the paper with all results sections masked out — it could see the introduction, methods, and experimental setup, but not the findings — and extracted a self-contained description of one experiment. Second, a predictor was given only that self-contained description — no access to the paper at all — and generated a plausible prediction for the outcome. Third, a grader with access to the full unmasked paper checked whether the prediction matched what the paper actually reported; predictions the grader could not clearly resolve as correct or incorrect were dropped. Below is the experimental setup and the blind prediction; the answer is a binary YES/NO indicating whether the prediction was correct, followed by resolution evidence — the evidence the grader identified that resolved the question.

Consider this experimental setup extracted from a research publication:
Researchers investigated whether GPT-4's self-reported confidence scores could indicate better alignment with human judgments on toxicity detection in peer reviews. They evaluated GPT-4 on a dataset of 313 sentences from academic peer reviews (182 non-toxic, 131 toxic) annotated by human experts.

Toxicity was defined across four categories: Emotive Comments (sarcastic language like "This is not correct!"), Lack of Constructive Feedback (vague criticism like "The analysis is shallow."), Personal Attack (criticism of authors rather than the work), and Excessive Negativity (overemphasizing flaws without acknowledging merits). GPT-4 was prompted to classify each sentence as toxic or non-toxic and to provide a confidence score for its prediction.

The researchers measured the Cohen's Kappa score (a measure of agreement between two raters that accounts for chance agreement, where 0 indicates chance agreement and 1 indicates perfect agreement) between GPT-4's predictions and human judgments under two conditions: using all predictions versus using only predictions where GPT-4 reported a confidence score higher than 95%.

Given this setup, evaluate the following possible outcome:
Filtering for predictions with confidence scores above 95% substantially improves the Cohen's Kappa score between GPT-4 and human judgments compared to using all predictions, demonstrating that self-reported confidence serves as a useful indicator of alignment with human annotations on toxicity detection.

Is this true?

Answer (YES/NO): YES